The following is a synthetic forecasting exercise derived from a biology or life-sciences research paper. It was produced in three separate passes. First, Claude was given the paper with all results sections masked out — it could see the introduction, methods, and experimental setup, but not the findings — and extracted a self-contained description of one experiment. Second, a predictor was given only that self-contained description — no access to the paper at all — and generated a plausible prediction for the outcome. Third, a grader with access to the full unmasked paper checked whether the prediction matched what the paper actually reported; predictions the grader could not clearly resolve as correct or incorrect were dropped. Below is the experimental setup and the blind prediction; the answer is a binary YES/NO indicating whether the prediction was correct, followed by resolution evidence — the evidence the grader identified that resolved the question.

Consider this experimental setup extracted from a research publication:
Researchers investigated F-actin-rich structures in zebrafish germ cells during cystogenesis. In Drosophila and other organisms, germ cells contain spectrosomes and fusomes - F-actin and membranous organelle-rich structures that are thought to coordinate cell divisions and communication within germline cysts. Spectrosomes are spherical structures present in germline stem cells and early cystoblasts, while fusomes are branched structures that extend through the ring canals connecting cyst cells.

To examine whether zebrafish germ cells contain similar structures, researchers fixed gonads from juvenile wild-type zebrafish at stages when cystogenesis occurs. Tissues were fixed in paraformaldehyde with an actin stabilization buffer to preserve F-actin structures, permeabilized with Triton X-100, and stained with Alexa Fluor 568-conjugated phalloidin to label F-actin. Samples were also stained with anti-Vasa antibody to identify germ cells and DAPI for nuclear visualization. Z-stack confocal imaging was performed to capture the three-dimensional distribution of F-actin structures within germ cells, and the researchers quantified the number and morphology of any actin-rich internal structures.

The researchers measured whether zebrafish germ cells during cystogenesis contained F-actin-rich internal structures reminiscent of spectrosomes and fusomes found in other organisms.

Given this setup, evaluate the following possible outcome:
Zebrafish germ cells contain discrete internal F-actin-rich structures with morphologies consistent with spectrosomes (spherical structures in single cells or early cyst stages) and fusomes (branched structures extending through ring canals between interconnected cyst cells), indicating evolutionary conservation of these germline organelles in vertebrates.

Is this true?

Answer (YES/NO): YES